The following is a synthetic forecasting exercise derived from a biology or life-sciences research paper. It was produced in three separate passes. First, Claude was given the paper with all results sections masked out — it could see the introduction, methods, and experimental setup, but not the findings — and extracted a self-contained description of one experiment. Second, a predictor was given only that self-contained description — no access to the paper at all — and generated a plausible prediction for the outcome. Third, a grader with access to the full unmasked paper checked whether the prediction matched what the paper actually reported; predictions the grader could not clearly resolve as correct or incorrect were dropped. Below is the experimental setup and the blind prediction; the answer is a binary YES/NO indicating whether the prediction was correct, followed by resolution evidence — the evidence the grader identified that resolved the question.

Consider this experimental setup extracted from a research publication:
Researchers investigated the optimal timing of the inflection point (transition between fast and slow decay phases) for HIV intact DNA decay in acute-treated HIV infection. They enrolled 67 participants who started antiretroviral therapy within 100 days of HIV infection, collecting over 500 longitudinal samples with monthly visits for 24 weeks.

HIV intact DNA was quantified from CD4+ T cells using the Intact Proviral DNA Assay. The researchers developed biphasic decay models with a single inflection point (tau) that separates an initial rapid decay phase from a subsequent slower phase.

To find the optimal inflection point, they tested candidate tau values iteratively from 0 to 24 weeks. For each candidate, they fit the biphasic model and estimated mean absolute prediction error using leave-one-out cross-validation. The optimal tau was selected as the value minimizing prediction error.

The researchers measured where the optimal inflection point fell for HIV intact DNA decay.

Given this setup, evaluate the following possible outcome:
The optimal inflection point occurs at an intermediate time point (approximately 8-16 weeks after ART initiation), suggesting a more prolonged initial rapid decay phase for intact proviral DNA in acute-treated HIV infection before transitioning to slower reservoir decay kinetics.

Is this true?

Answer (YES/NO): NO